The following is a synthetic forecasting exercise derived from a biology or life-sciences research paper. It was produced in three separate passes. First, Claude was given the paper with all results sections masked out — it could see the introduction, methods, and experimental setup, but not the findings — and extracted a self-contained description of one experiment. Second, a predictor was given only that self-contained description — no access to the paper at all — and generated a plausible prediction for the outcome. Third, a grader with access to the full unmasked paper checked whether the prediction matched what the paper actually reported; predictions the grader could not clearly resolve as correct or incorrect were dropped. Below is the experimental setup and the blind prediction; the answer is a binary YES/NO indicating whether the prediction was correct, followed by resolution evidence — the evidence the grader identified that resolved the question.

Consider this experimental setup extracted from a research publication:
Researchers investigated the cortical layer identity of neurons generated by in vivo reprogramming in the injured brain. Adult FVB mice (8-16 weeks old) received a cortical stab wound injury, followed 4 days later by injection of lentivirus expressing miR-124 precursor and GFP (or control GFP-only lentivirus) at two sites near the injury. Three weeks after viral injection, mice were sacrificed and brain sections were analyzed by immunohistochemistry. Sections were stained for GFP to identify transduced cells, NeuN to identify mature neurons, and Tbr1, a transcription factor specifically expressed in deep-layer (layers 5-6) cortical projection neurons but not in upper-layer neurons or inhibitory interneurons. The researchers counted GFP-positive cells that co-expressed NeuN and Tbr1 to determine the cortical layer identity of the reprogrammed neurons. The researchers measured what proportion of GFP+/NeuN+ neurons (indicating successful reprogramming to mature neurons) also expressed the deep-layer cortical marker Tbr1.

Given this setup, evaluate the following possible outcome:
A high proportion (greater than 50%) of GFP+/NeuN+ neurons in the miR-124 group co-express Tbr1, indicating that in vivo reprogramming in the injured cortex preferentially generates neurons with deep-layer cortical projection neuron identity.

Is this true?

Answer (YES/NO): YES